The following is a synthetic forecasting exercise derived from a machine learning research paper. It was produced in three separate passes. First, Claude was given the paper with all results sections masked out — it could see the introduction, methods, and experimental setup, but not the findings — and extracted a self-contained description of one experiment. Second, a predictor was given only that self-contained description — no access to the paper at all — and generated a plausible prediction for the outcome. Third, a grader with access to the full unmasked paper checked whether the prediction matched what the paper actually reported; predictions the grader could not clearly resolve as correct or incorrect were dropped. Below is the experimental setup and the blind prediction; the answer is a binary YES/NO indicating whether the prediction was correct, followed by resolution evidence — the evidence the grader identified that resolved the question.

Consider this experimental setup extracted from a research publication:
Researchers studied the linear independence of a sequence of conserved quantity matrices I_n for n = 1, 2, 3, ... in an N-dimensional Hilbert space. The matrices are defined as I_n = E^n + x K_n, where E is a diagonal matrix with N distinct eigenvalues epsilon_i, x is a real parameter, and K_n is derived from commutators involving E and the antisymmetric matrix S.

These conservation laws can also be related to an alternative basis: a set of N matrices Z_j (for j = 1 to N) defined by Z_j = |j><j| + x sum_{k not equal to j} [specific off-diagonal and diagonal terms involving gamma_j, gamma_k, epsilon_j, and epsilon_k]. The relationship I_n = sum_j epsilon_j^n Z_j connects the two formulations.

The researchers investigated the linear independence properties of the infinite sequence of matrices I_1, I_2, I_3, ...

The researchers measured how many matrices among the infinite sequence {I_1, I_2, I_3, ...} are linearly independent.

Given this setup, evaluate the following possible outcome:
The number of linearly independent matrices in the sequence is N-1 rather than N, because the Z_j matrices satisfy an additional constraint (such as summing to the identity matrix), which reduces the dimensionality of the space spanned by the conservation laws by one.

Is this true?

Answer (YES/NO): YES